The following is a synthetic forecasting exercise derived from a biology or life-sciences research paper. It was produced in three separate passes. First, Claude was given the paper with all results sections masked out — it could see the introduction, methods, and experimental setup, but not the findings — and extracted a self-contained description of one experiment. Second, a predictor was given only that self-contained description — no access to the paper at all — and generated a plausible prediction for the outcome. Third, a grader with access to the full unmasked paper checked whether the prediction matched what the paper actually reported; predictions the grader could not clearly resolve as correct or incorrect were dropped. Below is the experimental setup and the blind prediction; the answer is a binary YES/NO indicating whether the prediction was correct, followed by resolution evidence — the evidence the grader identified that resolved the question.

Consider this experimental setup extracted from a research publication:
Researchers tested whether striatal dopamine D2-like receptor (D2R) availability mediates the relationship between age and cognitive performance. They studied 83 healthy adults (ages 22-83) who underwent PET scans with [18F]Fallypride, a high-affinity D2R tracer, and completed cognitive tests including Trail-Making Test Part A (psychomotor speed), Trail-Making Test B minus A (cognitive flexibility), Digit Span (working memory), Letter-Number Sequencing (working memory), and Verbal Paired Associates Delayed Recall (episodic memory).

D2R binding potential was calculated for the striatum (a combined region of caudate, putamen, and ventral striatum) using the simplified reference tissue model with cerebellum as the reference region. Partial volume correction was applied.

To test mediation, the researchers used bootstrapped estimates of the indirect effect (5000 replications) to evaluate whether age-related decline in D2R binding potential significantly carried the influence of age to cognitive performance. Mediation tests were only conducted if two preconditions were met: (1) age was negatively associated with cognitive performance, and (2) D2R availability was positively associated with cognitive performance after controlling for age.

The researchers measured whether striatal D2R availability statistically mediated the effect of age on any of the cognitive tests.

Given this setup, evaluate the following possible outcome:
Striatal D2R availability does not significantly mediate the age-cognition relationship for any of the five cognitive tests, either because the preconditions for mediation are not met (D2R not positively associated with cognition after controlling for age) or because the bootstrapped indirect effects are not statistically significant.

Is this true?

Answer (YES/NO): YES